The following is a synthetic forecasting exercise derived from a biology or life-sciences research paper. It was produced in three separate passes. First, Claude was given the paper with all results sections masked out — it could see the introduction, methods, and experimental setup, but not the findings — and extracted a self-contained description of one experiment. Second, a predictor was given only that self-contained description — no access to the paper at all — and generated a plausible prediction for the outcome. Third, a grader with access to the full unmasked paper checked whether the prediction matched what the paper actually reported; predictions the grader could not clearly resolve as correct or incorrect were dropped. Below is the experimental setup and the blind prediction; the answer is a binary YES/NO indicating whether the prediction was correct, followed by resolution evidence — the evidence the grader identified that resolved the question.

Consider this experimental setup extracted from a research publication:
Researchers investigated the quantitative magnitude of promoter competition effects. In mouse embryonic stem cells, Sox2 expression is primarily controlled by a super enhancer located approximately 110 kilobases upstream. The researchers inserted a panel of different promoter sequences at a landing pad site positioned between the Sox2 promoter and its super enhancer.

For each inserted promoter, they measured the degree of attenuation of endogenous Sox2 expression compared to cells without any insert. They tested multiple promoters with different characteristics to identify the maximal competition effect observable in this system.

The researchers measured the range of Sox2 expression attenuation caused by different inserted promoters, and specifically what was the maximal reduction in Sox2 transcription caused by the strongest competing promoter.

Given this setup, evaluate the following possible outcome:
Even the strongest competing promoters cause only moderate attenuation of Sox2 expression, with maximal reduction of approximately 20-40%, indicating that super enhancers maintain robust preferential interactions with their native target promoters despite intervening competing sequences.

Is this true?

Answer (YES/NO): NO